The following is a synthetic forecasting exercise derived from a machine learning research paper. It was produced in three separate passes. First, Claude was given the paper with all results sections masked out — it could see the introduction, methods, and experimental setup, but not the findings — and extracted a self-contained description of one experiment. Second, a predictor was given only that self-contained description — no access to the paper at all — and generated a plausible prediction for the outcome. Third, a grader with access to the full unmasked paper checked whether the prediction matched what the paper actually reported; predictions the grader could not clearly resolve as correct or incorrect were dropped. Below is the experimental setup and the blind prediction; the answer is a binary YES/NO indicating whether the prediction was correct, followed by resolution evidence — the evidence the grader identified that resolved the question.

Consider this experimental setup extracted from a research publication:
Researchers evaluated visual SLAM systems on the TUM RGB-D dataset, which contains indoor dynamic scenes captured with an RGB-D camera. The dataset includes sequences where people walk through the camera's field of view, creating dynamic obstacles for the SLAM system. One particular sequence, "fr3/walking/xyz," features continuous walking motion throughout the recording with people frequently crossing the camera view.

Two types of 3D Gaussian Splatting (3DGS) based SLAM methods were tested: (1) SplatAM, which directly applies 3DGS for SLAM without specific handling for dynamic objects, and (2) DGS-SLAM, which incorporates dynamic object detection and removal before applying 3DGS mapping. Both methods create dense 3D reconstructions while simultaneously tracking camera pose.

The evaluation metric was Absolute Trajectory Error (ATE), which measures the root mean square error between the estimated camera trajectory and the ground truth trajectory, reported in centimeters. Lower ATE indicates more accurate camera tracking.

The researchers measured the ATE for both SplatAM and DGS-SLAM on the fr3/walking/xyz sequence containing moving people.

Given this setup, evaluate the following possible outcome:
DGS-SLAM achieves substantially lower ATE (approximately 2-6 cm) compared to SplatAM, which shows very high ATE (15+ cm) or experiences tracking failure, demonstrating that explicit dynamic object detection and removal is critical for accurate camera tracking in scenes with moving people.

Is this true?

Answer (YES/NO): YES